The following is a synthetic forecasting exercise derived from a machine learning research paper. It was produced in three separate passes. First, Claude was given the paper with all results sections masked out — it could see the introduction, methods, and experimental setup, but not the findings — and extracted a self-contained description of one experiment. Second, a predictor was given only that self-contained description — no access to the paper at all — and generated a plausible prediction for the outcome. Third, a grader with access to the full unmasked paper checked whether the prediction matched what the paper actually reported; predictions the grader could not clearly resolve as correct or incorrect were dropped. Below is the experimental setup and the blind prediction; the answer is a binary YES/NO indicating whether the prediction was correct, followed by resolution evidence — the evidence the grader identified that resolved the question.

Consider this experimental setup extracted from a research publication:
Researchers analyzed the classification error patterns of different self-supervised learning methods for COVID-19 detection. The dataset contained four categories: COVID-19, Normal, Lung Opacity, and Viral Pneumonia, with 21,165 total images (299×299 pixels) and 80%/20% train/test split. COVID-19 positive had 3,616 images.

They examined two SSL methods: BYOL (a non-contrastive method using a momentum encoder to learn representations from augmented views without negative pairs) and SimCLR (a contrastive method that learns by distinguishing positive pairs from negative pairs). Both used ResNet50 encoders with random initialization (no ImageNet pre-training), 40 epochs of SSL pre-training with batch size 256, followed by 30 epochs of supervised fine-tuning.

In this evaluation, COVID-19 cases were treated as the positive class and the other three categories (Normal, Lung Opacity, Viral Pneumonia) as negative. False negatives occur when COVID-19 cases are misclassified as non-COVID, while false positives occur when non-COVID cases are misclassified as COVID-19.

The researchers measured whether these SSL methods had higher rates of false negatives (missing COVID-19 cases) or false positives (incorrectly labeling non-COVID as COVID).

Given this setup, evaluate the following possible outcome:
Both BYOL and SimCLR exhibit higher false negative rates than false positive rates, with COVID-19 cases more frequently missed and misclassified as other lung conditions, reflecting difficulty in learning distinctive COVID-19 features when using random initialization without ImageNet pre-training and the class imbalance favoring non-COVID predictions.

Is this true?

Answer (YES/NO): YES